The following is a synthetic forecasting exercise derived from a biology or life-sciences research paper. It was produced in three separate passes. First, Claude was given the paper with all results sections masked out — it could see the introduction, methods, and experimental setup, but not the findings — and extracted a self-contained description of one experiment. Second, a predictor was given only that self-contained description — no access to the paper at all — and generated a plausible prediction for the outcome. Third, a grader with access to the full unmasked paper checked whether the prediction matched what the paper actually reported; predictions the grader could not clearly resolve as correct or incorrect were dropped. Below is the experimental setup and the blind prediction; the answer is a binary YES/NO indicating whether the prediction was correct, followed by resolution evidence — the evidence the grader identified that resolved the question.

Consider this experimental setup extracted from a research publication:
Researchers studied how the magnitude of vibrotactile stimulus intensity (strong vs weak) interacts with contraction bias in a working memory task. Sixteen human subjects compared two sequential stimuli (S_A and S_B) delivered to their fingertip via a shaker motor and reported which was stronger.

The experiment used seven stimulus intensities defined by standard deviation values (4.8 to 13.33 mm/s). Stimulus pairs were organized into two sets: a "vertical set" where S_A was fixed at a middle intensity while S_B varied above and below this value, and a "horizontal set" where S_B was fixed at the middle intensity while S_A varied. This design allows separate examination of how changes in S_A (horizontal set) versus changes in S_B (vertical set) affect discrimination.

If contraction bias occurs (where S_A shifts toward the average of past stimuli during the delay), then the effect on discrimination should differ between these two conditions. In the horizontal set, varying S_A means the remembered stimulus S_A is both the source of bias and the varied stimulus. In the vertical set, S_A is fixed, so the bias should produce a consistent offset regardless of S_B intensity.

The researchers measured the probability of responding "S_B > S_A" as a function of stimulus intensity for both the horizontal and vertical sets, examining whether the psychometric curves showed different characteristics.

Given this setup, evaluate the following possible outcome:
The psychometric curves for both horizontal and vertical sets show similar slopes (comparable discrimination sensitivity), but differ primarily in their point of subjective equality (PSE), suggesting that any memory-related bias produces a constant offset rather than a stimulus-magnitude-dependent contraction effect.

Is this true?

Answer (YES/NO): NO